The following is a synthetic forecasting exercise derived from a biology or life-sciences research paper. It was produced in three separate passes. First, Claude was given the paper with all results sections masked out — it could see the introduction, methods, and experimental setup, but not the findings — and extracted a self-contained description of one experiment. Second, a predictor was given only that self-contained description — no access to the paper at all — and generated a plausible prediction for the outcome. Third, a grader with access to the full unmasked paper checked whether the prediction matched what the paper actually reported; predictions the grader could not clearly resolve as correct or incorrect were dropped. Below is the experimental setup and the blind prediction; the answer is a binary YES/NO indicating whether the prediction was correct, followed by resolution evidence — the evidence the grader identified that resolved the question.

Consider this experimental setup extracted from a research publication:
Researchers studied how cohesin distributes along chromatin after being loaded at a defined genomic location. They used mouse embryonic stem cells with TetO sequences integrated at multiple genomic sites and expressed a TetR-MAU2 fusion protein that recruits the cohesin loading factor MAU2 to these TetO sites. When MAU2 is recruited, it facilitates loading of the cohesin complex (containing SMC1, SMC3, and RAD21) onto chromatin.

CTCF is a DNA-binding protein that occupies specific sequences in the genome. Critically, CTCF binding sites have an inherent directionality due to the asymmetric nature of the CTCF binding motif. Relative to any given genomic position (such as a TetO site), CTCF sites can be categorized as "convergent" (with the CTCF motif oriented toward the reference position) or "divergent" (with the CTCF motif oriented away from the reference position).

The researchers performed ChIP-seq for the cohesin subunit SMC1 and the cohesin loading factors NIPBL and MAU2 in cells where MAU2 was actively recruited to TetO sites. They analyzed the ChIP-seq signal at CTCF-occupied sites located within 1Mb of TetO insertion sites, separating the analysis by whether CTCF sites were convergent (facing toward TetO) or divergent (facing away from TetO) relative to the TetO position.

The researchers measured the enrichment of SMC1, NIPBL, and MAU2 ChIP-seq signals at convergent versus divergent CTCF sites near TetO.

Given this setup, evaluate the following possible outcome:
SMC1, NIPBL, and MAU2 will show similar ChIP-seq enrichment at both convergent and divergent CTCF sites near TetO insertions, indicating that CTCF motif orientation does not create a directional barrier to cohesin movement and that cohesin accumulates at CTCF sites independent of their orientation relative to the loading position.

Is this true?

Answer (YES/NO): NO